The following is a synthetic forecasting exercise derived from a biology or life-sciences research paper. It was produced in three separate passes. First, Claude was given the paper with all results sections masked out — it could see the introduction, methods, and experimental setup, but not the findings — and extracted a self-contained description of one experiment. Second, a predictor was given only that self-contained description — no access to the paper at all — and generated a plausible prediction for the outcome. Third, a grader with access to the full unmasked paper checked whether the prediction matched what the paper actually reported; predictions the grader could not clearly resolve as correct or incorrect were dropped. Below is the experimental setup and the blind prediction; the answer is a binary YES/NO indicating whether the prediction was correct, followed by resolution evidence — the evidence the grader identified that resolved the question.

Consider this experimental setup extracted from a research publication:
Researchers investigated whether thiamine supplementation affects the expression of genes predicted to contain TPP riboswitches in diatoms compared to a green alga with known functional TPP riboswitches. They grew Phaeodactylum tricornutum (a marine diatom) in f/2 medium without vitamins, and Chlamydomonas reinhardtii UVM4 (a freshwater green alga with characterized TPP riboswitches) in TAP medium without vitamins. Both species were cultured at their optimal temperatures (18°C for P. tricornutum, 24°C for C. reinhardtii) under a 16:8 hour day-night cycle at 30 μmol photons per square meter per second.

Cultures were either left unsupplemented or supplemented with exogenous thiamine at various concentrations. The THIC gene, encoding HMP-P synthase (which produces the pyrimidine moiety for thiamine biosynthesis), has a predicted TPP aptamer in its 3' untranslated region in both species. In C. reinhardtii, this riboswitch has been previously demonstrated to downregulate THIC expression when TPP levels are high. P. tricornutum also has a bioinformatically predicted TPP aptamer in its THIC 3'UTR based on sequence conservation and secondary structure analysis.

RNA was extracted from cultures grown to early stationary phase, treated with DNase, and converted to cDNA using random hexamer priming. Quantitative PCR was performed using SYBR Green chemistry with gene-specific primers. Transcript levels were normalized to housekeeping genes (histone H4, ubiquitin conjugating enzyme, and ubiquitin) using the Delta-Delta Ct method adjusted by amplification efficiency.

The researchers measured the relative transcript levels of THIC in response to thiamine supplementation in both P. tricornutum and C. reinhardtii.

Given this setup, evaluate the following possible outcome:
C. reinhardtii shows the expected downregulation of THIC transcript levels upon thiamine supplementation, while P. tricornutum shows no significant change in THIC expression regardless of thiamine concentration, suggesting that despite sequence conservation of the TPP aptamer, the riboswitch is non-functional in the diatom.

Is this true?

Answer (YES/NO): YES